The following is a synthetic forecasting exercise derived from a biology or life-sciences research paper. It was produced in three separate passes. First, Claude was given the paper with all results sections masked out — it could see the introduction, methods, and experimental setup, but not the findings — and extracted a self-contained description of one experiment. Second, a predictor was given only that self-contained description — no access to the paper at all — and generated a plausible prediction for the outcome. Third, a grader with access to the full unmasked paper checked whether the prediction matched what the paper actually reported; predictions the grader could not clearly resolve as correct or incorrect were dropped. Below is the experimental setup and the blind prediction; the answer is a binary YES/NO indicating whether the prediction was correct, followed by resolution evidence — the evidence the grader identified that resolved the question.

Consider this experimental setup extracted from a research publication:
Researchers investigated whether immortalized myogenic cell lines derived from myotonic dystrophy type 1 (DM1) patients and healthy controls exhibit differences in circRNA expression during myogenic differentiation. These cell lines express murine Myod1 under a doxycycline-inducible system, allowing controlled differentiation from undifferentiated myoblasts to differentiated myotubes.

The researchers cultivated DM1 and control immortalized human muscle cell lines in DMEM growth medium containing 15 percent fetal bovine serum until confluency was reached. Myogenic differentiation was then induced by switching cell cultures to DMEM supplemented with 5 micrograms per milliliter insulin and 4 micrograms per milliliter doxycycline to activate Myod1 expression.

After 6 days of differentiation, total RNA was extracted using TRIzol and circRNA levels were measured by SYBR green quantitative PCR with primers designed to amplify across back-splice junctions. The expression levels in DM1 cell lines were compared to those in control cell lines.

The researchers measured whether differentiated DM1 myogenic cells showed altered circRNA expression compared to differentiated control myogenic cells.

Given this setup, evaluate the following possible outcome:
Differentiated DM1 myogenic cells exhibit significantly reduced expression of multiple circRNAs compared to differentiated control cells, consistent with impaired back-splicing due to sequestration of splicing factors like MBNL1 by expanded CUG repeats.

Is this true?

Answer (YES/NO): NO